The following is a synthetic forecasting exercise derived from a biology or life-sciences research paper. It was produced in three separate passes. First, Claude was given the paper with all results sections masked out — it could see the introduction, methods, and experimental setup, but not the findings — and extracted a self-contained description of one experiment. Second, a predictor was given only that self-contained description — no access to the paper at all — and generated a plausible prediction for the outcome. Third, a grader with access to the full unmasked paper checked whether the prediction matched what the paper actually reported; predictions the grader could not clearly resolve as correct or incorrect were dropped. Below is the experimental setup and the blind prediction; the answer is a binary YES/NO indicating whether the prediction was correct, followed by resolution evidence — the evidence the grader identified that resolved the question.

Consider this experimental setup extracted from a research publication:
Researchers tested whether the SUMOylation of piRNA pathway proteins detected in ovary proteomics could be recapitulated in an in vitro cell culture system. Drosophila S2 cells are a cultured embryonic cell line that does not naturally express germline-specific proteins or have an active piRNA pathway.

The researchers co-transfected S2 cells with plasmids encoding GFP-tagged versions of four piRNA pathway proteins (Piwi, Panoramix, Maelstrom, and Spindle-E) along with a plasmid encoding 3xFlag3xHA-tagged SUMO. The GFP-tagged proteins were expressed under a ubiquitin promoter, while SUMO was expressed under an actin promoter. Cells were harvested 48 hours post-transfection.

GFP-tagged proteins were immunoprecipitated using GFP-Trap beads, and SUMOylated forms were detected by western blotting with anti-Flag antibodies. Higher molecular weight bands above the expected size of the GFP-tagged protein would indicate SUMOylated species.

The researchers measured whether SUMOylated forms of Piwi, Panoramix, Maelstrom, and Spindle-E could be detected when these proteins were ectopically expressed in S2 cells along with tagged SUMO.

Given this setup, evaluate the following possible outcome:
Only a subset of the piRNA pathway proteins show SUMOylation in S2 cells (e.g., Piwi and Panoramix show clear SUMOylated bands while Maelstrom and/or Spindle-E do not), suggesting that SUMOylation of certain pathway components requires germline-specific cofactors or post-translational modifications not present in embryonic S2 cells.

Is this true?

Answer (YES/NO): NO